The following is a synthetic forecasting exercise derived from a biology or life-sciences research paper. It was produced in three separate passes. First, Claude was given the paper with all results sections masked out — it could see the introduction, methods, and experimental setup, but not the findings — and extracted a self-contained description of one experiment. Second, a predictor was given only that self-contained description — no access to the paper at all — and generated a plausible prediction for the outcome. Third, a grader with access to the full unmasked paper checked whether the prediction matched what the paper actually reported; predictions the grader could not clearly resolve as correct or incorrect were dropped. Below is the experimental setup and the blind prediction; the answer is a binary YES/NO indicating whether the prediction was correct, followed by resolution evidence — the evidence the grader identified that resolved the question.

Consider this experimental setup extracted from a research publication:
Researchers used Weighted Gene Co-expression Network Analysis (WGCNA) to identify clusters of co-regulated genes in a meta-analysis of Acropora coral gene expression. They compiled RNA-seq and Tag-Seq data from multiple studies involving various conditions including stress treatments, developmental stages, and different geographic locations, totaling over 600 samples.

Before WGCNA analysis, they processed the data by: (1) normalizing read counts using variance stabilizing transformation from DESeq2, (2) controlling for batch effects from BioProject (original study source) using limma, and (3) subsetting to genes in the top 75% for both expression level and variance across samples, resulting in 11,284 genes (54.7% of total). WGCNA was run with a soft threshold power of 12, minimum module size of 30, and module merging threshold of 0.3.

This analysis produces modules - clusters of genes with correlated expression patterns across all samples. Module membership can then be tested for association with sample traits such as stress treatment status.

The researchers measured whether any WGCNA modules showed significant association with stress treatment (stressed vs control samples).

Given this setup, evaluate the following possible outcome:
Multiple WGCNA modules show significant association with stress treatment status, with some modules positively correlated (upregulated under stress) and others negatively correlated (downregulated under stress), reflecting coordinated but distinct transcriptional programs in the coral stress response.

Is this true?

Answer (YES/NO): YES